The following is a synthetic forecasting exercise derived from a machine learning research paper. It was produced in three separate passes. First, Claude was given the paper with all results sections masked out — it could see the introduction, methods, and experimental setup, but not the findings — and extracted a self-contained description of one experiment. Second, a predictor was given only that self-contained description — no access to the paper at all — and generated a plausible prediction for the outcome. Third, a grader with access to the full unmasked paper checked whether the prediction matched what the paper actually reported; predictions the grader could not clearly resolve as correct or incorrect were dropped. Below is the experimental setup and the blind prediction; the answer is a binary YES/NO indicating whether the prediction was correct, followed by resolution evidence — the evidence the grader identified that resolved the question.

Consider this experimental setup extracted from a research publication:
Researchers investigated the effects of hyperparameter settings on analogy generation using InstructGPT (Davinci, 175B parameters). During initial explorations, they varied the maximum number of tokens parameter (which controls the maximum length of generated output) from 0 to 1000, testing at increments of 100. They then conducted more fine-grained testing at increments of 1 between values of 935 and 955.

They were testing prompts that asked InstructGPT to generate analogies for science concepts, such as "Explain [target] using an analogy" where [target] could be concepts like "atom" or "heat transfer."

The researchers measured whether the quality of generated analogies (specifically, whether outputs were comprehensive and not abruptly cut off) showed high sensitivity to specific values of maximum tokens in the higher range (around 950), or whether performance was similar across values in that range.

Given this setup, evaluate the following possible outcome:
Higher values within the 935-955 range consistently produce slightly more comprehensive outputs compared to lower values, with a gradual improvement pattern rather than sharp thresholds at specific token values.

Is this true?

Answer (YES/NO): NO